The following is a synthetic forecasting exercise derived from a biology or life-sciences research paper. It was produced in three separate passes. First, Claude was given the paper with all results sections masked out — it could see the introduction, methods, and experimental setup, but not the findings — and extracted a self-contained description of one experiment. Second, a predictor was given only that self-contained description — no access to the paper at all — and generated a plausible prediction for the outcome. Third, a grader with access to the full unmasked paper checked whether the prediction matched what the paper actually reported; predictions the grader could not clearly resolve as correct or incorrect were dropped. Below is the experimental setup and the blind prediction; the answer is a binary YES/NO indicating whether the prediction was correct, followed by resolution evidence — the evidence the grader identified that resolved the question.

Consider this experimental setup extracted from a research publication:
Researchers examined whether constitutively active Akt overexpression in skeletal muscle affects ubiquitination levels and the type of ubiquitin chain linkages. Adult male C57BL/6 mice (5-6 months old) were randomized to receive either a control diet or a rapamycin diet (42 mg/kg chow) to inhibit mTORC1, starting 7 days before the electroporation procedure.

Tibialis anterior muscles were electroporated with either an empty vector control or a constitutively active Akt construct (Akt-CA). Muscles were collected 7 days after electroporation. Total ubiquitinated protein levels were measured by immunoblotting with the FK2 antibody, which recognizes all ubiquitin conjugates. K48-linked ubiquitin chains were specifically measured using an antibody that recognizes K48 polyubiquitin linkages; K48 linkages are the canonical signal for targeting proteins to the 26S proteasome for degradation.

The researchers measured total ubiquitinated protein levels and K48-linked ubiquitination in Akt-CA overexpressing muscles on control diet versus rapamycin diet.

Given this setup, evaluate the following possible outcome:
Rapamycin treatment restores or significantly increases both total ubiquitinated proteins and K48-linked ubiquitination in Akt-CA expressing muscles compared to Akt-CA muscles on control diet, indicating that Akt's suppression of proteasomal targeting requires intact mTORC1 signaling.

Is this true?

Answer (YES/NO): NO